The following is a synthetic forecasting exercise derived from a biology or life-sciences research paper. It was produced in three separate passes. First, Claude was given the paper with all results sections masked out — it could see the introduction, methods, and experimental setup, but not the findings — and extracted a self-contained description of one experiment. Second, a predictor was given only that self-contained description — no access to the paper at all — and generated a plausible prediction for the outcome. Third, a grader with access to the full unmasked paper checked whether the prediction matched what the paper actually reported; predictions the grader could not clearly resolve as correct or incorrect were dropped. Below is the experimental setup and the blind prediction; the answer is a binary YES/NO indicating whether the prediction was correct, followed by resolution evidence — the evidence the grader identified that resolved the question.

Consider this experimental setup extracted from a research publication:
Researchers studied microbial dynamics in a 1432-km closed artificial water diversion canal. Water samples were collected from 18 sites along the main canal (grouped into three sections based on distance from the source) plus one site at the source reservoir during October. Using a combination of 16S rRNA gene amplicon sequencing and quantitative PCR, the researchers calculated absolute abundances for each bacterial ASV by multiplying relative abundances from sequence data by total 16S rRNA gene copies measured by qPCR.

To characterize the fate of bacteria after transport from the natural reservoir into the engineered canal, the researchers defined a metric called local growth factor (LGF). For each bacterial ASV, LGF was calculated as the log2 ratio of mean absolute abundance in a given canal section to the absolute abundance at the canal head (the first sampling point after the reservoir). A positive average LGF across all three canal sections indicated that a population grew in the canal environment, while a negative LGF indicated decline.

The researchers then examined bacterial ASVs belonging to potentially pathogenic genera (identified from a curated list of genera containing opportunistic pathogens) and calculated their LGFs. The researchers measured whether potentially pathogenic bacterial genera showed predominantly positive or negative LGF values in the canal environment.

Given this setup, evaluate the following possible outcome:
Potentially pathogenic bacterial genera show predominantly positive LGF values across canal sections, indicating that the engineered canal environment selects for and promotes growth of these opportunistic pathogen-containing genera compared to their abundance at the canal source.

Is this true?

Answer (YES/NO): NO